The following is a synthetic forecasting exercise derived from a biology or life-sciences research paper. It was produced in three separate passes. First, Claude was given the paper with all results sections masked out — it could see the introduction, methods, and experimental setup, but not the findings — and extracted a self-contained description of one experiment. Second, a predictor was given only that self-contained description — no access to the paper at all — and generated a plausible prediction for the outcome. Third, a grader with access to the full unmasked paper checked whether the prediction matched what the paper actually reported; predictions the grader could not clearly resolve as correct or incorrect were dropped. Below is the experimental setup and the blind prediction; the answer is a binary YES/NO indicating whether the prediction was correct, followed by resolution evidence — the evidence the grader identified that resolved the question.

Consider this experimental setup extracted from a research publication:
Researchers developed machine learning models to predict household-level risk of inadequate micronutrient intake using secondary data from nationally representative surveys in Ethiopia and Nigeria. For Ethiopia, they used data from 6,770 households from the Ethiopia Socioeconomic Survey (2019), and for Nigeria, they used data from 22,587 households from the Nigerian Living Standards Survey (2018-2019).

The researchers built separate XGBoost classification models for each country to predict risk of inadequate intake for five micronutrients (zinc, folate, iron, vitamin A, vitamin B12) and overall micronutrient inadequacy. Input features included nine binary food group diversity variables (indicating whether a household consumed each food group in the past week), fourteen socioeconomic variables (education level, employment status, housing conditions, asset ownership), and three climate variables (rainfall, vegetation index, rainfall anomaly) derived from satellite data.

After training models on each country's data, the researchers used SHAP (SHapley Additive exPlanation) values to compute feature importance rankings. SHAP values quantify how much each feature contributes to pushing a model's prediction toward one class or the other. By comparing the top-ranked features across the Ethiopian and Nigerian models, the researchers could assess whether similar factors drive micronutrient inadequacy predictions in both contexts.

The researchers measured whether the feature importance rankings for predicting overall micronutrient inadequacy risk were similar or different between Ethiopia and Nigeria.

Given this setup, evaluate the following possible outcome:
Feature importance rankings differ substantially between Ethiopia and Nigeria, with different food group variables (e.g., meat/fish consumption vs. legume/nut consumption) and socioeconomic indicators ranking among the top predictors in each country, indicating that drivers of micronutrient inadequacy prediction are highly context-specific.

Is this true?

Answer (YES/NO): NO